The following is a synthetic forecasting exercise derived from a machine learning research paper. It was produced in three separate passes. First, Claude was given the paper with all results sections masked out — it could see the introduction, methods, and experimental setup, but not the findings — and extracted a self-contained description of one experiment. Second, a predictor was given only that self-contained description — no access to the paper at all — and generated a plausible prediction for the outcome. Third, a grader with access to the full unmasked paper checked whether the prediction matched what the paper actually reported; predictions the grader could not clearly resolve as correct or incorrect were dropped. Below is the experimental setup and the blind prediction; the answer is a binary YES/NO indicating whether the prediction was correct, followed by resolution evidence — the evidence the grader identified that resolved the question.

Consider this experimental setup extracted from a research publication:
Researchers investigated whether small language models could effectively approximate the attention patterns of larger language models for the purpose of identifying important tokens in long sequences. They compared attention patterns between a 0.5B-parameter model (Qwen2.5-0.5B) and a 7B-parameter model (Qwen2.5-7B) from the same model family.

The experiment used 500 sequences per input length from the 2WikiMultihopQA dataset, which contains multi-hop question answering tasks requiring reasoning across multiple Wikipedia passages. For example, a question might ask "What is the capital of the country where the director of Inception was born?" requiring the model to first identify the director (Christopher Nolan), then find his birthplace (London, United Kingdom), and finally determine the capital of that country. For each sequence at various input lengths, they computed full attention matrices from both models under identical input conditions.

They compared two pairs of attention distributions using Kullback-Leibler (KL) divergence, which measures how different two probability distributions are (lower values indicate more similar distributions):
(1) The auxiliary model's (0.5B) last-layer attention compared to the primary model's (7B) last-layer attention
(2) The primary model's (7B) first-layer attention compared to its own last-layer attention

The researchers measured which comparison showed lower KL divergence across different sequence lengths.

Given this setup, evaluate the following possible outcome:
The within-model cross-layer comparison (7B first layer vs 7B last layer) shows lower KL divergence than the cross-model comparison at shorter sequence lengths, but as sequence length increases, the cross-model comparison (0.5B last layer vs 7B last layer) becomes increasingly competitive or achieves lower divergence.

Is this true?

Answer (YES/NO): NO